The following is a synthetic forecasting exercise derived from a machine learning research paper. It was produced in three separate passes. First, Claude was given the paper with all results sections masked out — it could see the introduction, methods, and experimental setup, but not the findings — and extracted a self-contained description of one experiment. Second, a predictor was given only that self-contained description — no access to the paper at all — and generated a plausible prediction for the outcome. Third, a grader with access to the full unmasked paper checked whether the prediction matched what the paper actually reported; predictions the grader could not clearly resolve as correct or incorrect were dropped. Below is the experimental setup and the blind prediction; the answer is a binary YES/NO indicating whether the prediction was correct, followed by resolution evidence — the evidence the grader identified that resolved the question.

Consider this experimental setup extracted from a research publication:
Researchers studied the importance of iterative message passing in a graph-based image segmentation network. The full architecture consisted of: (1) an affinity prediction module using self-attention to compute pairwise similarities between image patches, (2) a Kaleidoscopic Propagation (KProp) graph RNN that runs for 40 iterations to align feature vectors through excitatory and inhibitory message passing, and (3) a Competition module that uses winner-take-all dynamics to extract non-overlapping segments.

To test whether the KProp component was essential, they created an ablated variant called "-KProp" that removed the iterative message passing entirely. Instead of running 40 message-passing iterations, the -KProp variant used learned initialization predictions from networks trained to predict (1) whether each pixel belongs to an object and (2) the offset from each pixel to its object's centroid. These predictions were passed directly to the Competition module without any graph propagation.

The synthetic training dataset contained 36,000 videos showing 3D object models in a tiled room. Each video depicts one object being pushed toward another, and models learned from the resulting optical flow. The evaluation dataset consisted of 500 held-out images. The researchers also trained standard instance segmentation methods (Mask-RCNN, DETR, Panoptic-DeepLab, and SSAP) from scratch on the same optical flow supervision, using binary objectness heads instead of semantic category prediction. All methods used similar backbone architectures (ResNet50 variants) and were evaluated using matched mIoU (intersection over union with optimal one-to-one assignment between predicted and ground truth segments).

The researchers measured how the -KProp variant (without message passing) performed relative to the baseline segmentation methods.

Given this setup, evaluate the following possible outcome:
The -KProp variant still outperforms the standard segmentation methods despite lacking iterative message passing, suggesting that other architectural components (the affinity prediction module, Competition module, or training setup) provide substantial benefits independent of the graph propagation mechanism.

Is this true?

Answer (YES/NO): YES